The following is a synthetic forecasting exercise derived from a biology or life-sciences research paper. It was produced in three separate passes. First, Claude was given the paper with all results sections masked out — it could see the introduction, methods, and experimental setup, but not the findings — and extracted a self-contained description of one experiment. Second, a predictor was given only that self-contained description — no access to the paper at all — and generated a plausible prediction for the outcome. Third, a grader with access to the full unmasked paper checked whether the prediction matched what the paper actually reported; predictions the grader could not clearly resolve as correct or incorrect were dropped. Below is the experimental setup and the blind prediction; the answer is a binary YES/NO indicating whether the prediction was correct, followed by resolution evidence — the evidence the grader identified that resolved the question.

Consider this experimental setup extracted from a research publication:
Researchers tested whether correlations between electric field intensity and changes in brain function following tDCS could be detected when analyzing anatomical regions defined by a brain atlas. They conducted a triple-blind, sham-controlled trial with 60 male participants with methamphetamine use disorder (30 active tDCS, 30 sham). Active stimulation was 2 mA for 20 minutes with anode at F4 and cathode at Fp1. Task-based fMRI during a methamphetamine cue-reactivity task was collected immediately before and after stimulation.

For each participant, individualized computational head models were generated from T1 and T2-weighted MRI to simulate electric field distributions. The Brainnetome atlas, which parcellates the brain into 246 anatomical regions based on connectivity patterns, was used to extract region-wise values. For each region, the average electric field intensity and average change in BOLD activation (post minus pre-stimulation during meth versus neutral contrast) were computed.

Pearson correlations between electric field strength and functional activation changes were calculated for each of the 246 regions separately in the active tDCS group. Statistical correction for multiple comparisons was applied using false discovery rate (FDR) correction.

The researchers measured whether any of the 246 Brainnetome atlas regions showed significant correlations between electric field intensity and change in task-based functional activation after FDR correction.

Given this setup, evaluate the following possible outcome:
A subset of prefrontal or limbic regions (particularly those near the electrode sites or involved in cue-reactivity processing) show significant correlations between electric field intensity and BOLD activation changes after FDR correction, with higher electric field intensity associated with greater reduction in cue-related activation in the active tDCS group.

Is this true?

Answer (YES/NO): NO